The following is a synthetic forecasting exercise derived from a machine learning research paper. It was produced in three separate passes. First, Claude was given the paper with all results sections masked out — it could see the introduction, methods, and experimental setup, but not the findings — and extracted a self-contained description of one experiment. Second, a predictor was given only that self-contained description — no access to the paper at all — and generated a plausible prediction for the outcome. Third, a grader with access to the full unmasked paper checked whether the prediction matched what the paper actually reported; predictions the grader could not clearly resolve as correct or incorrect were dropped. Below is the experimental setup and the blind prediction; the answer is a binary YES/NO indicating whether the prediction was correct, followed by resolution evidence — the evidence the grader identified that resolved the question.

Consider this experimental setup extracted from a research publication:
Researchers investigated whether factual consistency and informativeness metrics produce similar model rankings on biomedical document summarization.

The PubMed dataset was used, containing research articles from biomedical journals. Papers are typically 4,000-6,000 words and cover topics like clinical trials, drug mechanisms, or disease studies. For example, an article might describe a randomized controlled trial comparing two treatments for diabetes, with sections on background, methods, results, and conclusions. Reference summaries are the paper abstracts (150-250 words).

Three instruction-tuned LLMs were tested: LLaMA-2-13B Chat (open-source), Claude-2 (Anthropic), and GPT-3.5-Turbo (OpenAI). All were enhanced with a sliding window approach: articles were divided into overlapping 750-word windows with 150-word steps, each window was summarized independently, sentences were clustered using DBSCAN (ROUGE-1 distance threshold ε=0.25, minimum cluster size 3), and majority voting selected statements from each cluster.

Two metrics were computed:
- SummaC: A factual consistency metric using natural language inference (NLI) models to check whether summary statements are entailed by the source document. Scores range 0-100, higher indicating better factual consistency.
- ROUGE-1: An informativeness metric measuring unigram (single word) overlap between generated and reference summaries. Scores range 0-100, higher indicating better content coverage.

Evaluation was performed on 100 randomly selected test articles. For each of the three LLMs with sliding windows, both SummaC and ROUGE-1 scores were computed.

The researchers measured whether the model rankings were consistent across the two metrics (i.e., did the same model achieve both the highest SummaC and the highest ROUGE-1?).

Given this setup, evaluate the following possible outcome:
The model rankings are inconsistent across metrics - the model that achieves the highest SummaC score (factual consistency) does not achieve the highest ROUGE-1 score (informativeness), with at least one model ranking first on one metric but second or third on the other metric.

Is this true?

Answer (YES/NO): NO